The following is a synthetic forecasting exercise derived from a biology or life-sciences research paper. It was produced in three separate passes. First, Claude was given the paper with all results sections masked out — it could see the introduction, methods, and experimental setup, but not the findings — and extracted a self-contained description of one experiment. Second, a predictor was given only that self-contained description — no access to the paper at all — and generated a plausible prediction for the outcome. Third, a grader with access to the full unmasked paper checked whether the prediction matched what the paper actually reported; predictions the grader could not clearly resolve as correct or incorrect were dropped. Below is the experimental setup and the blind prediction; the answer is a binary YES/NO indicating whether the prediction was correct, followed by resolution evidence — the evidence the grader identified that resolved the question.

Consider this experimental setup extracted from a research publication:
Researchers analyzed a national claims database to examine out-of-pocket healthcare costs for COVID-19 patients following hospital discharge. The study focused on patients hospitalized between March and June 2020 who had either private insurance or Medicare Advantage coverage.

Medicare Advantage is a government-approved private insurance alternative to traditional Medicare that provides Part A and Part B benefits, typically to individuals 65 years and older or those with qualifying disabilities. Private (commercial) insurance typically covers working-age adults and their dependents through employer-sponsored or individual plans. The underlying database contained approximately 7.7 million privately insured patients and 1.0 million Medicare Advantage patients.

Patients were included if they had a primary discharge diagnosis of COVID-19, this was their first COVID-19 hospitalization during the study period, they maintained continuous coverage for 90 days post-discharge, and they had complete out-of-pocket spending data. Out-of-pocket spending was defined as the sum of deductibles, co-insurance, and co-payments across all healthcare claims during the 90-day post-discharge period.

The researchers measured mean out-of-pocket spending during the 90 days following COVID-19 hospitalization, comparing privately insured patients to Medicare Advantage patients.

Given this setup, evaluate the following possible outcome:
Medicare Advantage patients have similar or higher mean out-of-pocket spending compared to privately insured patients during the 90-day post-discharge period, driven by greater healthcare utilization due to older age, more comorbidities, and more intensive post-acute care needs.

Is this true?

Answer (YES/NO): YES